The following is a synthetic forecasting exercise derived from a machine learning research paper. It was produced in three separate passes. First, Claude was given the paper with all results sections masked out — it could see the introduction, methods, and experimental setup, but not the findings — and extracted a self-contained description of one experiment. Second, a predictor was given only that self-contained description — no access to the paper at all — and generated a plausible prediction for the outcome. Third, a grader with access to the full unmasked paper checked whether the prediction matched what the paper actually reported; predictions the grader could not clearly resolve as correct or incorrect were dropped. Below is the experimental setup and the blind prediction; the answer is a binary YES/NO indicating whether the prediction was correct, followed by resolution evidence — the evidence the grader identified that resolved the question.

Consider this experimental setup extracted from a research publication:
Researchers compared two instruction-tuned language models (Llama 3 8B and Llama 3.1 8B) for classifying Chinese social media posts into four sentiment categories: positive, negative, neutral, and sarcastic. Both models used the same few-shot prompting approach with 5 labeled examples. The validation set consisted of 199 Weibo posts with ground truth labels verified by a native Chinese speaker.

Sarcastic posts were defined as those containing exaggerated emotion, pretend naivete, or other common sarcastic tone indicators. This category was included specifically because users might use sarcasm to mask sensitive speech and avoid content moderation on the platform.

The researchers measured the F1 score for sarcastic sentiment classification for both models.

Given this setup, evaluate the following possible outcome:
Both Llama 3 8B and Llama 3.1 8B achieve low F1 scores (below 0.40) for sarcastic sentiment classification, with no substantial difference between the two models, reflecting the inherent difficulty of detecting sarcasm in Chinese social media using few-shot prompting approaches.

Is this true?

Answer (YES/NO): NO